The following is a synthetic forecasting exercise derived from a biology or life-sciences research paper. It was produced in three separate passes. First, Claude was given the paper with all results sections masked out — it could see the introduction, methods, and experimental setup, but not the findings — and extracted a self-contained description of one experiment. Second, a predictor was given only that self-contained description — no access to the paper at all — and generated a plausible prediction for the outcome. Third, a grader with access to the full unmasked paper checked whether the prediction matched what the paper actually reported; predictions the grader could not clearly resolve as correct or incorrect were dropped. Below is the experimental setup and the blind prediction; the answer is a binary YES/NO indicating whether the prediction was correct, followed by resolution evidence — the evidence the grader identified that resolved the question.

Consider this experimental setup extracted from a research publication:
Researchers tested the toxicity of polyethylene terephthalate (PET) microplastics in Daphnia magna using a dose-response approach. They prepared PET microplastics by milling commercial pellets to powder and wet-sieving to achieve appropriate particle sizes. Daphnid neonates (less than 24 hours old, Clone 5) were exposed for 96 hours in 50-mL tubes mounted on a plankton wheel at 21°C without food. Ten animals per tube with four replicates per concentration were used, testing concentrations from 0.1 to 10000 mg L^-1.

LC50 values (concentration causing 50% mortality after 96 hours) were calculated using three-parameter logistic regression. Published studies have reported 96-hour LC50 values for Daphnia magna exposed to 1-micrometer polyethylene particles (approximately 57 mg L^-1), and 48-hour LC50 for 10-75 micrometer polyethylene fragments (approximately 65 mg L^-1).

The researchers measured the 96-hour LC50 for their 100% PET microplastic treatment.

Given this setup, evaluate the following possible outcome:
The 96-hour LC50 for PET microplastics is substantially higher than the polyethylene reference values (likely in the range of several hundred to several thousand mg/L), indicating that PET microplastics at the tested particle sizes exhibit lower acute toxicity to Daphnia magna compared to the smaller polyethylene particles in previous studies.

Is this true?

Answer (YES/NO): NO